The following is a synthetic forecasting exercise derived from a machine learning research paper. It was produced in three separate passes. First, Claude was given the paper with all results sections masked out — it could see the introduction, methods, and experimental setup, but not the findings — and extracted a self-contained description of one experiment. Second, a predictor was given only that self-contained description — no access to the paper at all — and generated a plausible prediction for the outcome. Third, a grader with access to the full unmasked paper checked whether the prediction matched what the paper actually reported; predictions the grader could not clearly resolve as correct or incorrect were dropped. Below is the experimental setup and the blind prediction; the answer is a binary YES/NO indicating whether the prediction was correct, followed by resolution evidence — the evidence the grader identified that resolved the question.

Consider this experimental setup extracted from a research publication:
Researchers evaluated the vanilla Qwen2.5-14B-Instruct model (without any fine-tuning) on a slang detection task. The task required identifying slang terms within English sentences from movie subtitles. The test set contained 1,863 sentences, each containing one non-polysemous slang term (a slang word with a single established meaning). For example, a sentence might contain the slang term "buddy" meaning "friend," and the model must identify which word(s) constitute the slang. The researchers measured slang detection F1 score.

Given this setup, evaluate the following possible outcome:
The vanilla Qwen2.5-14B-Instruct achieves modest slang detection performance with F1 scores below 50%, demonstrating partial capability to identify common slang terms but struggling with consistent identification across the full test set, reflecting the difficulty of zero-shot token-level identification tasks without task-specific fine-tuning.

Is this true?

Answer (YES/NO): NO